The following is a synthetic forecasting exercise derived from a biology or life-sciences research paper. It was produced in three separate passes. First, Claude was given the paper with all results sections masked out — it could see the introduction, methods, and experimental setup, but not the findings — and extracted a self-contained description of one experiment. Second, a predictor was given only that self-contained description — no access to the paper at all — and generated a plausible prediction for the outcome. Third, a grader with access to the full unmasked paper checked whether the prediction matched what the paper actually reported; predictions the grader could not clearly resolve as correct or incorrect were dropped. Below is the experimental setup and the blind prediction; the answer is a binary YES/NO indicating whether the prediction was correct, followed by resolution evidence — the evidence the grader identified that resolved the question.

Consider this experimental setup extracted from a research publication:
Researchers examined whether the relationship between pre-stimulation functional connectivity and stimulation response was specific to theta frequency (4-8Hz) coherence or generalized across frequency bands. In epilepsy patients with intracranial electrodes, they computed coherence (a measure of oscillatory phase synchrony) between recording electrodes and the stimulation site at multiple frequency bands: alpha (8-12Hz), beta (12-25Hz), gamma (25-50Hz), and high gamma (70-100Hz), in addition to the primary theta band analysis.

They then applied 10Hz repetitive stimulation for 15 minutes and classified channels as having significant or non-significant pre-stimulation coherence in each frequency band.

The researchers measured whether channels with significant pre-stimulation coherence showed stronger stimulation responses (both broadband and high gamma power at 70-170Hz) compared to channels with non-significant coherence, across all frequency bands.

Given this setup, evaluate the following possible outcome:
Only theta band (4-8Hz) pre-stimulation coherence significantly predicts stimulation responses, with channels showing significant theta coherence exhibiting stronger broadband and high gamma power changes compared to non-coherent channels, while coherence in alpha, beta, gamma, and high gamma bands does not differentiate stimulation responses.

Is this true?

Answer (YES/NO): NO